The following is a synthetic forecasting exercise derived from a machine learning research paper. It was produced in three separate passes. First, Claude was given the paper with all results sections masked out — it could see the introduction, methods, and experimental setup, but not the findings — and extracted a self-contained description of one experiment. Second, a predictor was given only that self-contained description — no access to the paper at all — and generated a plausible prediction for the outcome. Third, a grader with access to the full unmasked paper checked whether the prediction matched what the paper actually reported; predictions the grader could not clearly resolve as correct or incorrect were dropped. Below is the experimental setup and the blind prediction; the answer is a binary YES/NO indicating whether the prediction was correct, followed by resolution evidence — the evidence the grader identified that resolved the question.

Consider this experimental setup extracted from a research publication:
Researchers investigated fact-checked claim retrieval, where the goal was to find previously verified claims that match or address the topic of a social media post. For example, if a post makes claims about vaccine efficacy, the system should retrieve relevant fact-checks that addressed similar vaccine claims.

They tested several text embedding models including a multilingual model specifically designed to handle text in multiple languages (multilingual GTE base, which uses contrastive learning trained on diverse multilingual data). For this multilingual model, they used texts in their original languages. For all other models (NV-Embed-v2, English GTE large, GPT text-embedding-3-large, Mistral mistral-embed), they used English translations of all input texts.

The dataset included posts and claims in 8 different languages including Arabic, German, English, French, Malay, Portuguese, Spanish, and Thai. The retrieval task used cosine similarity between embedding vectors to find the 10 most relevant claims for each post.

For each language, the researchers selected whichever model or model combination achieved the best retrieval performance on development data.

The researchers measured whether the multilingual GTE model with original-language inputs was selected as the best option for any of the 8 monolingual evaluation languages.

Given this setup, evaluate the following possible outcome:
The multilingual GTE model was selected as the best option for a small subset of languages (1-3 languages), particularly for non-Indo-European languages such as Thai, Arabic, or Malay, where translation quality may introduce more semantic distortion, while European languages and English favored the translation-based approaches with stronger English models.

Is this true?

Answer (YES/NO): NO